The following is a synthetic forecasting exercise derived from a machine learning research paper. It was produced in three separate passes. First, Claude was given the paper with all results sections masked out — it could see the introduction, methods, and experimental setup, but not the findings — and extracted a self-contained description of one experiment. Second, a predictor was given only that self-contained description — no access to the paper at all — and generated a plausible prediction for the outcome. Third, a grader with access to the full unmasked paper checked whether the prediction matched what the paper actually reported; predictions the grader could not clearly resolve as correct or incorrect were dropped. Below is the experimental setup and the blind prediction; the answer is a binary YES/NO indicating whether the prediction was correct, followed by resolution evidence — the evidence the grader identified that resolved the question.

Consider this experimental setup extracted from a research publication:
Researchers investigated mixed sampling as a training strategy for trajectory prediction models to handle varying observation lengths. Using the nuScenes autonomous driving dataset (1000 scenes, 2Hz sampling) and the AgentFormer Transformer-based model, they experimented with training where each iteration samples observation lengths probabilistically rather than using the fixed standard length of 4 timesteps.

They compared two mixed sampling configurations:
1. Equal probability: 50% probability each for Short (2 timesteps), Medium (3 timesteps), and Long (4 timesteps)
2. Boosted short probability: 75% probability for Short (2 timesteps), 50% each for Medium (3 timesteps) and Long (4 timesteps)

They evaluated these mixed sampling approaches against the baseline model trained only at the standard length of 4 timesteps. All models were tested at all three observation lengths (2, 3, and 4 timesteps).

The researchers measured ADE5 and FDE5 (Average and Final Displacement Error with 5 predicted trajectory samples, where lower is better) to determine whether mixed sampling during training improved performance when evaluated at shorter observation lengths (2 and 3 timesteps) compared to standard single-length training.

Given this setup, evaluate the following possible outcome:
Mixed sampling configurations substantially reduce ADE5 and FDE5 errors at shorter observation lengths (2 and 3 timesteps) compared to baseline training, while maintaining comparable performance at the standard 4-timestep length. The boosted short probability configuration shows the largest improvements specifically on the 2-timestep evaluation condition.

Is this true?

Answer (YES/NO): NO